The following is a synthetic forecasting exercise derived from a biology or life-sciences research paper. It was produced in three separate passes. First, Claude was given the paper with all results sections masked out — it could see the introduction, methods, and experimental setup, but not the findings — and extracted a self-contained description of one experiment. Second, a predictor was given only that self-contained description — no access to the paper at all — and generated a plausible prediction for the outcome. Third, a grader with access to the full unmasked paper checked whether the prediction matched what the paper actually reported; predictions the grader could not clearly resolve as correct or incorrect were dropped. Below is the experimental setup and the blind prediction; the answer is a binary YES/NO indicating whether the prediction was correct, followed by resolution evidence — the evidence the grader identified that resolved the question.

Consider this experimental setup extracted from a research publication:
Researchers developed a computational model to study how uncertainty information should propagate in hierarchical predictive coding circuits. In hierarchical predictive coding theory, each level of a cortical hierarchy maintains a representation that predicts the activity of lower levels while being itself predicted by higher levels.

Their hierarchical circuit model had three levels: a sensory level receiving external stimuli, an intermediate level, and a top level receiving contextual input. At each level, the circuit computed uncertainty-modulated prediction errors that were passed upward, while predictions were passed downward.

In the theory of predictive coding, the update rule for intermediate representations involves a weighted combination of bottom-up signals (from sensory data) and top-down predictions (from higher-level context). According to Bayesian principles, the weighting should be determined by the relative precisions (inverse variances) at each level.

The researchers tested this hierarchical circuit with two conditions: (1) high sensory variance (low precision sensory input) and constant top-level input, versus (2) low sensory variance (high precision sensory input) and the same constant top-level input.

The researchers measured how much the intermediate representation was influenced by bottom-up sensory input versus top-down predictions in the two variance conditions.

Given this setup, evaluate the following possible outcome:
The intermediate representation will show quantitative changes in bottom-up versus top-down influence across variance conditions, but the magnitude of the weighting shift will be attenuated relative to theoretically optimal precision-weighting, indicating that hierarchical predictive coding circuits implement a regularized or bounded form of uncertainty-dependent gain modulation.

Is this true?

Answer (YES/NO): NO